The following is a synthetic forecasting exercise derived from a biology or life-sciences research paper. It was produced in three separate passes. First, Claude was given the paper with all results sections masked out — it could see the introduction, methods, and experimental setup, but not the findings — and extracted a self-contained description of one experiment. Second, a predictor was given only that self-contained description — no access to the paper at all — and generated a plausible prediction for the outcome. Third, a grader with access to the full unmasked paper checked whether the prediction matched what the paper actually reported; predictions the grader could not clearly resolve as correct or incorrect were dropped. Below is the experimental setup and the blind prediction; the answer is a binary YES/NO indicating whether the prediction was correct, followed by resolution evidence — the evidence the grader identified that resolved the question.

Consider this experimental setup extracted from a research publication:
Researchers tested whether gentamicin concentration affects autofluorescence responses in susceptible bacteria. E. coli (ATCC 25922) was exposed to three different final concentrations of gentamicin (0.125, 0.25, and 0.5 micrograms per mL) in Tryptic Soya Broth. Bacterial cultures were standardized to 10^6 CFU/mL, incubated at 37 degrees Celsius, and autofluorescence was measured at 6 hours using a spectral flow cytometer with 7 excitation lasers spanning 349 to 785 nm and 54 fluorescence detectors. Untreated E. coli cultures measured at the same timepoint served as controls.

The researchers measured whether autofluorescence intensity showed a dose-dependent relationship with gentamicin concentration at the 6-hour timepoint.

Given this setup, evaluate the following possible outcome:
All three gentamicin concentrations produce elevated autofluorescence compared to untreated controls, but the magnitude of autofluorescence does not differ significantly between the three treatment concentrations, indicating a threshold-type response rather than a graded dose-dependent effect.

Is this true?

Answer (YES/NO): NO